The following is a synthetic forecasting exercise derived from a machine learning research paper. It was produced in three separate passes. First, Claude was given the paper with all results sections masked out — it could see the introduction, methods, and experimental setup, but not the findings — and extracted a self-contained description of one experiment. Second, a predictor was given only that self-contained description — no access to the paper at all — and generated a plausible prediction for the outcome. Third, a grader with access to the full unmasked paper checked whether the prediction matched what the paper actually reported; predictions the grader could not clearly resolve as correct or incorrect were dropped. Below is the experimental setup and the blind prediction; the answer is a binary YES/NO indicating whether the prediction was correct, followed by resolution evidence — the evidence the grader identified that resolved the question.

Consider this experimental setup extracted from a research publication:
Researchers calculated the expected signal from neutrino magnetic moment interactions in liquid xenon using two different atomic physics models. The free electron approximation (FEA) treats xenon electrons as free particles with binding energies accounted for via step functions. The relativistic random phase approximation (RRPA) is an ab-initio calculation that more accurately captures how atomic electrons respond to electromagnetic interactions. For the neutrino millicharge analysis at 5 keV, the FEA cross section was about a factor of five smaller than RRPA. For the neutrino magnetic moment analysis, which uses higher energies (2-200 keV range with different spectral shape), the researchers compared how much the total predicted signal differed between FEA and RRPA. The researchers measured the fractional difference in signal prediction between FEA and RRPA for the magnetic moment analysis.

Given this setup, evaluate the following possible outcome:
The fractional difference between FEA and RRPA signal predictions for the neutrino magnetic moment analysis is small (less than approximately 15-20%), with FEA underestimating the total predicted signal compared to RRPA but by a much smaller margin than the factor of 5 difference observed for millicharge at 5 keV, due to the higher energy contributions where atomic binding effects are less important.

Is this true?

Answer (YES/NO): YES